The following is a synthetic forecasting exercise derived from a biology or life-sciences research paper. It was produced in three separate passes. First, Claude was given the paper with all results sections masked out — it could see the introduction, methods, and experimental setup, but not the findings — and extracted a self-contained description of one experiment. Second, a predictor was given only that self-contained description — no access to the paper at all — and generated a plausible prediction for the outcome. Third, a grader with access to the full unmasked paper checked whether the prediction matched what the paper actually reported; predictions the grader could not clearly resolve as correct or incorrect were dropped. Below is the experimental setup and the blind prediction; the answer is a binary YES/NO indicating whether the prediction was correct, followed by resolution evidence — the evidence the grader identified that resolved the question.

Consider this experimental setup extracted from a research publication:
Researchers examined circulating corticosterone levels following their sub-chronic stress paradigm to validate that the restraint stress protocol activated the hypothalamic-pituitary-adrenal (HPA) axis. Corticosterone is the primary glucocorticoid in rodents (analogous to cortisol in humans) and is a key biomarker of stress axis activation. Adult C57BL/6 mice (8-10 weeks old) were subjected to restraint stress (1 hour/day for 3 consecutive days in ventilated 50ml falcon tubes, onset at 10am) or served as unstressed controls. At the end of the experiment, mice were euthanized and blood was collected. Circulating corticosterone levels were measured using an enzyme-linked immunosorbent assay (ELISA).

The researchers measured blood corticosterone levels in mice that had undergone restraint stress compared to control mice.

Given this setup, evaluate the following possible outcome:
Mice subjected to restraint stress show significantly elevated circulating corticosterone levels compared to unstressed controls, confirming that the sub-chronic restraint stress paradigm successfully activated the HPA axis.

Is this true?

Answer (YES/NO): YES